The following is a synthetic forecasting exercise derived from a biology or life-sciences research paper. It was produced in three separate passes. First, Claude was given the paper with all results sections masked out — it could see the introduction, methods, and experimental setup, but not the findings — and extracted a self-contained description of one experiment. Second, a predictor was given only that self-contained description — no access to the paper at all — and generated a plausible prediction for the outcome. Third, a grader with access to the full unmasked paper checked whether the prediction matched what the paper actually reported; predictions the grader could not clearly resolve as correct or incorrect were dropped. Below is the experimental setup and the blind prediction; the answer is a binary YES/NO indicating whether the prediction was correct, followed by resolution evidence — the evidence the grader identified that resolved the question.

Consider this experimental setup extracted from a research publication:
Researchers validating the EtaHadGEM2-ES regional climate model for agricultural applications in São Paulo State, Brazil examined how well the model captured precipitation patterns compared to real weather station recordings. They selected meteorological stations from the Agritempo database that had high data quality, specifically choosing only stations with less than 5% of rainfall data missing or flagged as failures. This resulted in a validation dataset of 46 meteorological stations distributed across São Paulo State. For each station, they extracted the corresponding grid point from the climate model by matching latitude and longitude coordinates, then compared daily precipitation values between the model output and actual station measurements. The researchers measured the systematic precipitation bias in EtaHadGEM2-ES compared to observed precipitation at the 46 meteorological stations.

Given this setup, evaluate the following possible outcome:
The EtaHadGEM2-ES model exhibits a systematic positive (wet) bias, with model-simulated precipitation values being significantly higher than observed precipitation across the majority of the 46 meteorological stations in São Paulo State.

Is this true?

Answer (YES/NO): YES